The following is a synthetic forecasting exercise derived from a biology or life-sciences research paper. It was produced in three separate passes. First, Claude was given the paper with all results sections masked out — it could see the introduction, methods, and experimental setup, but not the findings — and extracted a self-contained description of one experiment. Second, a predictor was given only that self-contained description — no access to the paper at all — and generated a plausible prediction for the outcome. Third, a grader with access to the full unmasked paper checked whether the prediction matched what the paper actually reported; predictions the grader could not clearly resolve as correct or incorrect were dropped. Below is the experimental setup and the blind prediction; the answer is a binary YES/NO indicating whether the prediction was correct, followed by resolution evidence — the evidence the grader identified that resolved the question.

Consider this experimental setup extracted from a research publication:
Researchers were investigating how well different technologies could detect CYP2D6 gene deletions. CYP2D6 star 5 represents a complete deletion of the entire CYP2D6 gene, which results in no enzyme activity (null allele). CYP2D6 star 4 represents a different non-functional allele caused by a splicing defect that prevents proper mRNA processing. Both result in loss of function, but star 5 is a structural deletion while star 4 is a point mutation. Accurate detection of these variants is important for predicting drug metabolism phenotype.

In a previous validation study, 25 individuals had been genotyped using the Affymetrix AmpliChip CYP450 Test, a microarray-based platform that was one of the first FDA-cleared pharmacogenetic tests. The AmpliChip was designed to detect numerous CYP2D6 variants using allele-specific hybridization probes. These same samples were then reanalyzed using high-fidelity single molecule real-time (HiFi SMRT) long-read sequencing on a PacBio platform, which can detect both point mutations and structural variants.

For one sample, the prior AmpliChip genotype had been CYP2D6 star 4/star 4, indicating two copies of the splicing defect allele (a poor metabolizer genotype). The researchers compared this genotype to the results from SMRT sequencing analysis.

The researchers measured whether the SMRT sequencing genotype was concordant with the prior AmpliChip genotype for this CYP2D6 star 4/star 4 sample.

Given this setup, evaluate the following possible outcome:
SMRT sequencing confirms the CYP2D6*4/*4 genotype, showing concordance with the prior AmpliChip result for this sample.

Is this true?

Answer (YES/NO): NO